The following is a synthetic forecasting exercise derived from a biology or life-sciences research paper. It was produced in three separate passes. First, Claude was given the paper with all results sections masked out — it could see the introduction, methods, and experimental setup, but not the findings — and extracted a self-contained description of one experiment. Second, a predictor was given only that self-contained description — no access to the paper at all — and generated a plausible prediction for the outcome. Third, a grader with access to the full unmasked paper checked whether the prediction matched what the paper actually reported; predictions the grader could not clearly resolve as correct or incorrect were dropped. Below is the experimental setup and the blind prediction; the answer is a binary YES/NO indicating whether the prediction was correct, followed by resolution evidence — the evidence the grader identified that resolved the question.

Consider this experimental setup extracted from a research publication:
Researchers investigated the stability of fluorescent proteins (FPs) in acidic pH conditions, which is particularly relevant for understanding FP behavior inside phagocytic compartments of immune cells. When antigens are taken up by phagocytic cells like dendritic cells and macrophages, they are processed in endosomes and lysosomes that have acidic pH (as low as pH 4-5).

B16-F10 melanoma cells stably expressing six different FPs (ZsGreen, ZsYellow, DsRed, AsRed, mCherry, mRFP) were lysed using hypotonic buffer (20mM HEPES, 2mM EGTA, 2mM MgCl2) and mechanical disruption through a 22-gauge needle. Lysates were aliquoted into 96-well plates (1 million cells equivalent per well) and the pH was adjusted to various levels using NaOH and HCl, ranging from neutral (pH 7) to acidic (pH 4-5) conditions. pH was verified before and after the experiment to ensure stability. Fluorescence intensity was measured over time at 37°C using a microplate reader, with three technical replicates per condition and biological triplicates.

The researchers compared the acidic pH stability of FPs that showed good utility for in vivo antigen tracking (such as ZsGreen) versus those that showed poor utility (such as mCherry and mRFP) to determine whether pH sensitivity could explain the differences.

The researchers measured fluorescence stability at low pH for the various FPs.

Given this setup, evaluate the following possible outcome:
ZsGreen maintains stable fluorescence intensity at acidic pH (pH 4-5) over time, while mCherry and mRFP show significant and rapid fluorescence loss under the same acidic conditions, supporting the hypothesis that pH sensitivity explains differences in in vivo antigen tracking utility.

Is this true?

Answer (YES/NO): NO